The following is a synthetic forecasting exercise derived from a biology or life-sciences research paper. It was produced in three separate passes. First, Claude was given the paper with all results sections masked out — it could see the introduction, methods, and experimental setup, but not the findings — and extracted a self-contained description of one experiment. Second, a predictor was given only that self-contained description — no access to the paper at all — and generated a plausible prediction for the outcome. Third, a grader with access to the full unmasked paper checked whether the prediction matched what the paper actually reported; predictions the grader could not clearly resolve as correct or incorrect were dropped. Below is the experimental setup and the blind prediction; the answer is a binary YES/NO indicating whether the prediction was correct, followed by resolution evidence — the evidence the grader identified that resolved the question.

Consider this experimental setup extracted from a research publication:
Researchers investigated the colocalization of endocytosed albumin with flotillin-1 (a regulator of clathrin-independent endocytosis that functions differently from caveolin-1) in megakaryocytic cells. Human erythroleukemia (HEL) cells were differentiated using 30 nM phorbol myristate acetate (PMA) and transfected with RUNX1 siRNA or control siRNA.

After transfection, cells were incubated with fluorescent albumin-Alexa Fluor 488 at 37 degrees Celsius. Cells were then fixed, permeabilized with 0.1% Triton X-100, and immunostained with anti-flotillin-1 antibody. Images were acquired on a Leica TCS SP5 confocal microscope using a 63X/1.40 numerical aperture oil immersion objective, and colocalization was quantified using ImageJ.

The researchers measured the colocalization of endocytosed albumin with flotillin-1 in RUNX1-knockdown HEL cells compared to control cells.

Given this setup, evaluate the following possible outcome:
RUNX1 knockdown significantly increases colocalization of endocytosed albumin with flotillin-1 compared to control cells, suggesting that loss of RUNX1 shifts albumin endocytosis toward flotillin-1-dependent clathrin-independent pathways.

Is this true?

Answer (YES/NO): YES